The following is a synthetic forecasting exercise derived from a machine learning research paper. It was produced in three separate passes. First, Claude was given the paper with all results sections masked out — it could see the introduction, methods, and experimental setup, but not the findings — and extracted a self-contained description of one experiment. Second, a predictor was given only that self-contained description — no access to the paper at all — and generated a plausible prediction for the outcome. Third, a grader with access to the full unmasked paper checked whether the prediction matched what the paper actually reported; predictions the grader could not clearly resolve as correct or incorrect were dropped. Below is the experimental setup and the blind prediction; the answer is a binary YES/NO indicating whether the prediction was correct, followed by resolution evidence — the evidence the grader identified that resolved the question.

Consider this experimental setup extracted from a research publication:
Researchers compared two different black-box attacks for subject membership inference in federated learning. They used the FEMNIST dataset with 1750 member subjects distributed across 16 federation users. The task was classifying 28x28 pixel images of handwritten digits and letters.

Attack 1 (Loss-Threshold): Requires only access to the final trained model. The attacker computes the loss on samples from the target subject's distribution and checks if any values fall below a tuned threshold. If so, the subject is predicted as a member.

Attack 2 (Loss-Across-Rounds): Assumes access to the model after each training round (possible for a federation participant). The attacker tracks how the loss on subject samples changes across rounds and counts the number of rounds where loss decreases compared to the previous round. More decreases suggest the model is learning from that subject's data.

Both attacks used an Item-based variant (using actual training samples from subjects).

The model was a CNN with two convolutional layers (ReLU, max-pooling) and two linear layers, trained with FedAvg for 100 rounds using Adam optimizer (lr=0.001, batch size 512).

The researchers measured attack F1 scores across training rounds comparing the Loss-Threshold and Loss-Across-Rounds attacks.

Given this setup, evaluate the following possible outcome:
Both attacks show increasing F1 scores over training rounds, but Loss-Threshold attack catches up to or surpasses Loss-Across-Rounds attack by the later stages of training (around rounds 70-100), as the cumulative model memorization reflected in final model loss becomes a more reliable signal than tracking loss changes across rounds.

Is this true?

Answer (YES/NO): NO